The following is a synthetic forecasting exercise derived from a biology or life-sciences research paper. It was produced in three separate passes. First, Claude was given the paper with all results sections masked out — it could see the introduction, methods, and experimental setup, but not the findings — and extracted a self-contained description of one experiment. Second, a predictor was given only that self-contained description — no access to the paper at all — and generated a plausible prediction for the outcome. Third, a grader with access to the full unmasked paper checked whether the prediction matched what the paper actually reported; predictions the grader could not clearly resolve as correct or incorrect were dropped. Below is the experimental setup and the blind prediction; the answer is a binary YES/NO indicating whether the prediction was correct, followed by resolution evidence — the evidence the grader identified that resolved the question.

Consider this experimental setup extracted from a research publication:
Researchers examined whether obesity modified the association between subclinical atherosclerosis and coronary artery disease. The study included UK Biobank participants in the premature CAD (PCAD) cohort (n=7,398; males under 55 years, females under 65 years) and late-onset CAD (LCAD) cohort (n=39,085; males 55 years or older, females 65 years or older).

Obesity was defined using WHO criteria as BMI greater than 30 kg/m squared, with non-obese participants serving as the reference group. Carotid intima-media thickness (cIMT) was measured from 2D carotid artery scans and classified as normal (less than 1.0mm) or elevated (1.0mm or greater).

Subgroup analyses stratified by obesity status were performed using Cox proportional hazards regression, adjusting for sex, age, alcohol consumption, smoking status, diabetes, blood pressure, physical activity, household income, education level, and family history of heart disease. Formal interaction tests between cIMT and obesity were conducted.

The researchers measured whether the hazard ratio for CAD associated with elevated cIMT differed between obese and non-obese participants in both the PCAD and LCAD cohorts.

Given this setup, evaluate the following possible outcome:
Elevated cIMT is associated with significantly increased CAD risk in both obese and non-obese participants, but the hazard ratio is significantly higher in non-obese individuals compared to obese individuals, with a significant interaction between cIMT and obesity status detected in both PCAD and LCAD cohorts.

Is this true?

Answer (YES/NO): NO